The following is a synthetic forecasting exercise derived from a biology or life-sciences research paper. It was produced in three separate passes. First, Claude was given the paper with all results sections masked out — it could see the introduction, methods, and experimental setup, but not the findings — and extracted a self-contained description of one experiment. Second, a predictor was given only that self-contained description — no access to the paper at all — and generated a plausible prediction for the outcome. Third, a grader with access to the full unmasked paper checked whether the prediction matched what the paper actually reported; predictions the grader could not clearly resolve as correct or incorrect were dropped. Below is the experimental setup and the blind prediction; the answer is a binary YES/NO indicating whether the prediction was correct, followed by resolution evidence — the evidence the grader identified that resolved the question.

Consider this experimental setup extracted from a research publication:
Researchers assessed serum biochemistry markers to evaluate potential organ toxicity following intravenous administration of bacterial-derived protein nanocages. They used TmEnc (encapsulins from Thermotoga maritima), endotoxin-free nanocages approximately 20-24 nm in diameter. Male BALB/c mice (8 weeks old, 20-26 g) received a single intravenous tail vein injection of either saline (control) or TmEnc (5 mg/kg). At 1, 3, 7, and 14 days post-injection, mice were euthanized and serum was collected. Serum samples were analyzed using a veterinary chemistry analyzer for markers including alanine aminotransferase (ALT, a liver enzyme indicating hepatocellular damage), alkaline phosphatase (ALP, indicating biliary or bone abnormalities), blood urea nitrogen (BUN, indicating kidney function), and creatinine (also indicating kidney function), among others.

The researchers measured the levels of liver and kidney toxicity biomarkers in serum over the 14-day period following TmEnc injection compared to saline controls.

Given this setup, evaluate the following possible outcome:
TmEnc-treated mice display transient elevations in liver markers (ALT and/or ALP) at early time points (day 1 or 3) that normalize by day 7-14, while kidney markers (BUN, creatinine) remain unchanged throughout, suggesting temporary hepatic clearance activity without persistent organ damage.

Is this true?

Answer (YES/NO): NO